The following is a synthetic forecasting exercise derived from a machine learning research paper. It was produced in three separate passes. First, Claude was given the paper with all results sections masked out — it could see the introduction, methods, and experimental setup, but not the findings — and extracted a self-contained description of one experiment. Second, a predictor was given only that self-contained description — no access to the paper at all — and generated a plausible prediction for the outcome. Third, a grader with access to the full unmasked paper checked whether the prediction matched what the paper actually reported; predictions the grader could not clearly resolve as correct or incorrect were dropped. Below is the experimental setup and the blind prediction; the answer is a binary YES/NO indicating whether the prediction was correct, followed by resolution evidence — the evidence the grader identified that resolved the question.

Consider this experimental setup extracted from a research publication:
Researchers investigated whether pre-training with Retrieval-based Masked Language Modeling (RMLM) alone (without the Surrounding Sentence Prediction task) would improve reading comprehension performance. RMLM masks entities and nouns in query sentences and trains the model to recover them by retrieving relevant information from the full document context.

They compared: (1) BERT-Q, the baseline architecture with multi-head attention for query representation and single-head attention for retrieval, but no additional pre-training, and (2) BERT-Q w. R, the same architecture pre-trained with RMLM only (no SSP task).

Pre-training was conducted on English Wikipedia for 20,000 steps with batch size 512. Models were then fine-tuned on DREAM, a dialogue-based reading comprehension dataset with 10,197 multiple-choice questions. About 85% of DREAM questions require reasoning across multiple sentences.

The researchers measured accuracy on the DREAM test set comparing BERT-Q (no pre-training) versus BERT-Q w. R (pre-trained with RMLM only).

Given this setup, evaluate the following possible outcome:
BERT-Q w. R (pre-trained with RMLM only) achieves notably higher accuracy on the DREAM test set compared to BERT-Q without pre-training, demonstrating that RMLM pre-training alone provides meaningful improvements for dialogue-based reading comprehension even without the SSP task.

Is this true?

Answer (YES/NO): NO